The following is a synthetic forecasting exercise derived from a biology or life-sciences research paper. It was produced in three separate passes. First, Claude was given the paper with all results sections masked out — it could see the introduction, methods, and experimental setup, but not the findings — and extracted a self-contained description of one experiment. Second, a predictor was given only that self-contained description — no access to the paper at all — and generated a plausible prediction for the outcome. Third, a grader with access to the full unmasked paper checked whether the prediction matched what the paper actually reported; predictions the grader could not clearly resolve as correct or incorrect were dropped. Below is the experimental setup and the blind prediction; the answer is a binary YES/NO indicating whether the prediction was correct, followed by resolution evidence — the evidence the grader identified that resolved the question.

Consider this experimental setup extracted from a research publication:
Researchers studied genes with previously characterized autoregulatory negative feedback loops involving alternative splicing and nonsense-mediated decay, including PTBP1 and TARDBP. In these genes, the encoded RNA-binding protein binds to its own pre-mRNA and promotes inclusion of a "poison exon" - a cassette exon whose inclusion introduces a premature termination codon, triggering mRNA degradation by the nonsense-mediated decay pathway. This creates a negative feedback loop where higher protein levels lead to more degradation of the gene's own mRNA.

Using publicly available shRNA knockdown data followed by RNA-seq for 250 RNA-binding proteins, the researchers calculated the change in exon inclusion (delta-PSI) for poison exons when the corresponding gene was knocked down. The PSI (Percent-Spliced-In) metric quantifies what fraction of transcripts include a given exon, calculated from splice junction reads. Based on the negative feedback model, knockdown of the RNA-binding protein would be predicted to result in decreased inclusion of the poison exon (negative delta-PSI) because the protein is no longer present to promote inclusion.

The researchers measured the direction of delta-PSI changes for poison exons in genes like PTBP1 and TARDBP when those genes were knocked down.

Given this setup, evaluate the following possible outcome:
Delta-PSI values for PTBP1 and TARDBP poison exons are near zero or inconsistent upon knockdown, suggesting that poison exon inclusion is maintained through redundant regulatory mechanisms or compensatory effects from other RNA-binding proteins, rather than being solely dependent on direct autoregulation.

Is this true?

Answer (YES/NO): YES